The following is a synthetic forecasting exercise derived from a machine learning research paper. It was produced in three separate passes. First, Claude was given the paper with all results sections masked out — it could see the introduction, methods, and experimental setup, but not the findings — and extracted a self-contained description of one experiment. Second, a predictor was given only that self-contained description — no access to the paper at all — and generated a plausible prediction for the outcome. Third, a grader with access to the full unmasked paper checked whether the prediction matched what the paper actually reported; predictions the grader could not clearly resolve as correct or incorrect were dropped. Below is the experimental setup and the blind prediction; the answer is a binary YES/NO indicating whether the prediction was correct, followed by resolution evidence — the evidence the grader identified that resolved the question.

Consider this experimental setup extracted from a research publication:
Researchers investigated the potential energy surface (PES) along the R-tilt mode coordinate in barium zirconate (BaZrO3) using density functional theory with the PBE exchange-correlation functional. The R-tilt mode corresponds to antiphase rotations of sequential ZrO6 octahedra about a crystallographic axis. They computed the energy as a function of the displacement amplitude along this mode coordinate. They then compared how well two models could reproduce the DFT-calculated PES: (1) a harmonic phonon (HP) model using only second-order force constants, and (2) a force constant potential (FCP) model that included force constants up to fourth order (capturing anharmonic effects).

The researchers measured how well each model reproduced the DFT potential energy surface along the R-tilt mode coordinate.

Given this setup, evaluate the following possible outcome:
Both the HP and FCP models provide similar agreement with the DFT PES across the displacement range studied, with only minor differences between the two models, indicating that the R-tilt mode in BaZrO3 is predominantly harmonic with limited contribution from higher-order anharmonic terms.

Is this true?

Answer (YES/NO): NO